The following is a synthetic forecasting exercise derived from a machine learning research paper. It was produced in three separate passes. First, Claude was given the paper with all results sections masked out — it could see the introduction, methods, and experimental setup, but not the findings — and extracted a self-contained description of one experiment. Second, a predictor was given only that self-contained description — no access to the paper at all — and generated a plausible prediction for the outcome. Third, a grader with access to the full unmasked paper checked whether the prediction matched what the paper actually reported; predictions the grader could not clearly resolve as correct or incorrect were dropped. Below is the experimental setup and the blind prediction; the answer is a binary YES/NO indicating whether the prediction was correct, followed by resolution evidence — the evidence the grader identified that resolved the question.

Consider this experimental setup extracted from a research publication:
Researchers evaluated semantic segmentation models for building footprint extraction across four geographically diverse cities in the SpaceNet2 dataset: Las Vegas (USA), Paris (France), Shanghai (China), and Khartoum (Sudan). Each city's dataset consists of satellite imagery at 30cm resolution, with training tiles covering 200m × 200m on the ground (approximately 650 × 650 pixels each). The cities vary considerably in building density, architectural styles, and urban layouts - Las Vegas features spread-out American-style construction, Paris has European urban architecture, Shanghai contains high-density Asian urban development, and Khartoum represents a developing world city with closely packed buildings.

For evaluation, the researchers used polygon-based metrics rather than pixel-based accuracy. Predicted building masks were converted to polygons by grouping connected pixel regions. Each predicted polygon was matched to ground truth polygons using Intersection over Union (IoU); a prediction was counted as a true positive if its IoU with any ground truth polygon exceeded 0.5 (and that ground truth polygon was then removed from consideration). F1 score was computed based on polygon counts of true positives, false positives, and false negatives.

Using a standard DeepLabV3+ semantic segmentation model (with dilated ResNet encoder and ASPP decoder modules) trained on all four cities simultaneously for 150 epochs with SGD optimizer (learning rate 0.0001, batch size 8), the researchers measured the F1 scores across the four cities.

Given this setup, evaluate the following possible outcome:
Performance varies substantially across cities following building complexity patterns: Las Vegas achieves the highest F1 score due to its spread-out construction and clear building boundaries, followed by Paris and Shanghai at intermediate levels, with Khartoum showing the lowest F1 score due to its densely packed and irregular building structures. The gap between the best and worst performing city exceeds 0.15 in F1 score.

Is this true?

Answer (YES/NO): YES